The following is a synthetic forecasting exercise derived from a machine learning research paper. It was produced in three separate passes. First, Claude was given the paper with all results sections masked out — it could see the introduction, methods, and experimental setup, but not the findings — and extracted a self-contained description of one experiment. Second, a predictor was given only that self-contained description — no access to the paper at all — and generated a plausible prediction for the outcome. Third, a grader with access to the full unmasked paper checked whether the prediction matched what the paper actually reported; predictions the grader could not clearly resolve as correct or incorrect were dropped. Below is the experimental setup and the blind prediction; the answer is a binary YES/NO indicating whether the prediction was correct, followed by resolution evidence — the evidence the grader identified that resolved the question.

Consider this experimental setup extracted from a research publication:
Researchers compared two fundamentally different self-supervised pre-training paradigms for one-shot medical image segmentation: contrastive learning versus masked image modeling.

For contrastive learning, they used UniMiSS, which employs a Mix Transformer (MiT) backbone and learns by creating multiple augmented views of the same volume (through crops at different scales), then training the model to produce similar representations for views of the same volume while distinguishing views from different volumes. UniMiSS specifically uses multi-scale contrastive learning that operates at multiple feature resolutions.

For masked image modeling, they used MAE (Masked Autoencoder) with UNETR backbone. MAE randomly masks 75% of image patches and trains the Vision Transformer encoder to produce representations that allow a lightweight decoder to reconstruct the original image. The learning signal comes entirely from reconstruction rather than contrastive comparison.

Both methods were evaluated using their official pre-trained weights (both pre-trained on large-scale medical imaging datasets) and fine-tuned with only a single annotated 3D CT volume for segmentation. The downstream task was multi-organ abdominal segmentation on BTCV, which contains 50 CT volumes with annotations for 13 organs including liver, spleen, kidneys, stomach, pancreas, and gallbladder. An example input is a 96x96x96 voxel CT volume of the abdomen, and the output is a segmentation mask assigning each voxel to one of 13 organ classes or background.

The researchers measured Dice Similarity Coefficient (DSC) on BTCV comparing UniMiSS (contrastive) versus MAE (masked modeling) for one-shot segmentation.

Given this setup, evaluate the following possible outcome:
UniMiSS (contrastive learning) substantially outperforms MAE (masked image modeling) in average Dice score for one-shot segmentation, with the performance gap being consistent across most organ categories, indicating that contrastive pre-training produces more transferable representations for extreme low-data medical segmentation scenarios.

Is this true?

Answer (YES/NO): NO